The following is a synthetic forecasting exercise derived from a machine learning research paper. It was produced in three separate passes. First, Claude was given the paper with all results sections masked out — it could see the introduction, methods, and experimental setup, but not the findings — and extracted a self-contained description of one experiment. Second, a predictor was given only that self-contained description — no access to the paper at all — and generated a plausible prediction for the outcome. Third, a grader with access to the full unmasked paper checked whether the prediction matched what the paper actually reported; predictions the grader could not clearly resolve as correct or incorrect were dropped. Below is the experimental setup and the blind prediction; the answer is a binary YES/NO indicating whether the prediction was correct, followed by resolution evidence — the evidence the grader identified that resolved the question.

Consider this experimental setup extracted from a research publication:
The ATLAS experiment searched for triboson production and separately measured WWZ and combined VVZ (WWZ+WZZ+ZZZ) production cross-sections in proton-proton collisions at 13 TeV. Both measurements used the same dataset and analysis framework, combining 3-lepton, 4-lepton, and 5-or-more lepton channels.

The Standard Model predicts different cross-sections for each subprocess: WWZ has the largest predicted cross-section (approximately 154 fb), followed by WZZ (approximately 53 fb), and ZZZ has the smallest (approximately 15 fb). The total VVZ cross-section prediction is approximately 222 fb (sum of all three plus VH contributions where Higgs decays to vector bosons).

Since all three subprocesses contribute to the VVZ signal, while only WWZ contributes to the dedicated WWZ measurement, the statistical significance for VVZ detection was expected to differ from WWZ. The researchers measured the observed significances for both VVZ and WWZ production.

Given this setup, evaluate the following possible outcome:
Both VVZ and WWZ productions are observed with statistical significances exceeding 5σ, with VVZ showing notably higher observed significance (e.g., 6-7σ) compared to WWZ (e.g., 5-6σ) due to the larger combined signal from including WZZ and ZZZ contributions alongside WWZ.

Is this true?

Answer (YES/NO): NO